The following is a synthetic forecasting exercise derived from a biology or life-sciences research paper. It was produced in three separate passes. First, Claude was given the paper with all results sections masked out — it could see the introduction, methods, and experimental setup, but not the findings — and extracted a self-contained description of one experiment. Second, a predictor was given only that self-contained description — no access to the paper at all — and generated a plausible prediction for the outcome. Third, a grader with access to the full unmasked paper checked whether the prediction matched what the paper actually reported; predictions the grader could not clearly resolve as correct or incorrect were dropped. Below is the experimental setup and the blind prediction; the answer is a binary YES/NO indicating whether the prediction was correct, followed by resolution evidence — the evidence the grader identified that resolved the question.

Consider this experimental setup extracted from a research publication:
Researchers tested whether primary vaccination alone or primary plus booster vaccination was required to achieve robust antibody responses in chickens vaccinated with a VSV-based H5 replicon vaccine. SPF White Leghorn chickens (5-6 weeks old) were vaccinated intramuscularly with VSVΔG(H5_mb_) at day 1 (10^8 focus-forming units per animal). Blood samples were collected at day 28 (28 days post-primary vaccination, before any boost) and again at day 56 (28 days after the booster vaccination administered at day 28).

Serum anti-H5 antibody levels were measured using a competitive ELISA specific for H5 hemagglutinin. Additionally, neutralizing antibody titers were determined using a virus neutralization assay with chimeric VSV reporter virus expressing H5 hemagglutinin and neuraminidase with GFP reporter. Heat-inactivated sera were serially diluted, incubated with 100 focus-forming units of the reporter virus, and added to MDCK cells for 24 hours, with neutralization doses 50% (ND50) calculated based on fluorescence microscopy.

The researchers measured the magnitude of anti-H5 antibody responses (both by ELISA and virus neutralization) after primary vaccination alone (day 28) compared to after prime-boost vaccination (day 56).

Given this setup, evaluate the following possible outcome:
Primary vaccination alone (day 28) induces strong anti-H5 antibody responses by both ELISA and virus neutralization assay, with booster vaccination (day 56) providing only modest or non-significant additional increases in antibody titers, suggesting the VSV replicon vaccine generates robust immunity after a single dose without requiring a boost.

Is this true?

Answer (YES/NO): NO